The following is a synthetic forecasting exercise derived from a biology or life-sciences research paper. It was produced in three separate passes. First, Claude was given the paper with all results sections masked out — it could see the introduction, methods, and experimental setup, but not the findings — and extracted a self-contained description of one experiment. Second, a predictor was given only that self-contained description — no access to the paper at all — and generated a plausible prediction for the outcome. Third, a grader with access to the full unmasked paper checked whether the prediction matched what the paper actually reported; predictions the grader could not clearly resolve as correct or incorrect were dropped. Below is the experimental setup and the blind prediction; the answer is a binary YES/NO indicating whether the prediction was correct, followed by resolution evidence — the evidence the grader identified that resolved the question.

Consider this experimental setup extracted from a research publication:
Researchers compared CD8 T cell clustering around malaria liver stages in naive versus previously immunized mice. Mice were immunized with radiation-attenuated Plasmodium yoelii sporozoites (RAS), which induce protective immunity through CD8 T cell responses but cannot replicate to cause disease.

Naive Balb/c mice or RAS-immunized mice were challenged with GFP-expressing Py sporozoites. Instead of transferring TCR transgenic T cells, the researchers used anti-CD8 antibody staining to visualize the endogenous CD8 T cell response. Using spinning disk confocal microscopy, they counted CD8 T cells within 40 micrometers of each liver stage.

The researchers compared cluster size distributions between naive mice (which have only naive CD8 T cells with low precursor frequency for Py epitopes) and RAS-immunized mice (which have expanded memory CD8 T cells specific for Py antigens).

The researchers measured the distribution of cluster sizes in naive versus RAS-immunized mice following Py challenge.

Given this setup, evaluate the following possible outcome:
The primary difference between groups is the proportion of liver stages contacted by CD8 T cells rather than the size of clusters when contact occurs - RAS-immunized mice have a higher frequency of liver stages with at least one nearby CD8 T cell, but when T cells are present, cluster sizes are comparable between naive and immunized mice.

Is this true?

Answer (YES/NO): NO